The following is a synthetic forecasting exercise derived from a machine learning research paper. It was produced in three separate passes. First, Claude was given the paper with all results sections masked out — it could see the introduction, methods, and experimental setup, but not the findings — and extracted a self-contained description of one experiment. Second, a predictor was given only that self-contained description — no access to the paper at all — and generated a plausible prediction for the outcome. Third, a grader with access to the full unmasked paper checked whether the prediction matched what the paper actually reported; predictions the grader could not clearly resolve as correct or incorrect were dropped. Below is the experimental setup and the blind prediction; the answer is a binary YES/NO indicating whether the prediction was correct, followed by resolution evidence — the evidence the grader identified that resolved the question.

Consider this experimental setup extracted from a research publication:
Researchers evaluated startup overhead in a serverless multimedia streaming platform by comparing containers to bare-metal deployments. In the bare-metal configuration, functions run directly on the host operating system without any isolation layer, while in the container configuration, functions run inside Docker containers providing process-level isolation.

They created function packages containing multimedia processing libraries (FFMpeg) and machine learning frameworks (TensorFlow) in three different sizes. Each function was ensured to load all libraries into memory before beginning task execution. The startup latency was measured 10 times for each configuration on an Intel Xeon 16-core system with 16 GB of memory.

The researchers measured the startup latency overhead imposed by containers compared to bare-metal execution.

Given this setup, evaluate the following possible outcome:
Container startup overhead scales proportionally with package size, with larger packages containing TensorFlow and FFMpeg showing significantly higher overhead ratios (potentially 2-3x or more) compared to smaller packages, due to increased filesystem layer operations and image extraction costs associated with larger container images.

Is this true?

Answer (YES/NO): NO